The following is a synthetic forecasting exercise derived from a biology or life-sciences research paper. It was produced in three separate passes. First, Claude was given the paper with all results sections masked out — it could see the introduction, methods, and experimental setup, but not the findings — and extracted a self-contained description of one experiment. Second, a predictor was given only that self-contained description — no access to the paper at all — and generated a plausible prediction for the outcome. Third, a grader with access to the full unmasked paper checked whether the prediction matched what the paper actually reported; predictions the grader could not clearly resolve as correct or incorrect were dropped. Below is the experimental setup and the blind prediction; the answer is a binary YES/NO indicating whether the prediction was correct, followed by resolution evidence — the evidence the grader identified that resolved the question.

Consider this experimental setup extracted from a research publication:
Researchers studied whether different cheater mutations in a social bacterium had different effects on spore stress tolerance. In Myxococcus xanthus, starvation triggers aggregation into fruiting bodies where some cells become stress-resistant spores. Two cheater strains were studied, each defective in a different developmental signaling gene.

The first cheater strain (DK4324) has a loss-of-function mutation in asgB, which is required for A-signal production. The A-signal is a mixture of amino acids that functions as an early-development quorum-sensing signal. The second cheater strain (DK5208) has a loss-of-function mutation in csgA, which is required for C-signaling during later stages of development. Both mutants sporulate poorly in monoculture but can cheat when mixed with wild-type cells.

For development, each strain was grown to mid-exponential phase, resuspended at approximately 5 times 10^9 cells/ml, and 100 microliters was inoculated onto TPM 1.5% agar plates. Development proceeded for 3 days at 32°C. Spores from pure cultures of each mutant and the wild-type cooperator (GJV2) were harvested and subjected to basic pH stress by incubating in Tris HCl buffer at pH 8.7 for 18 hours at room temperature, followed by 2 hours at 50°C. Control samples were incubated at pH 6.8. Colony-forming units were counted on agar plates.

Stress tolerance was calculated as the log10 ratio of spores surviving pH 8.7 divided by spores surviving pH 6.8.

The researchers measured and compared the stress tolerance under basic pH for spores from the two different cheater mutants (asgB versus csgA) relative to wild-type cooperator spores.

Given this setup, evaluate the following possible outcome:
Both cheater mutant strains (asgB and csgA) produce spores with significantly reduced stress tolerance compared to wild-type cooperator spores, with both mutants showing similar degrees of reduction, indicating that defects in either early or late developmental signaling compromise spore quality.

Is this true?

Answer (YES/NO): NO